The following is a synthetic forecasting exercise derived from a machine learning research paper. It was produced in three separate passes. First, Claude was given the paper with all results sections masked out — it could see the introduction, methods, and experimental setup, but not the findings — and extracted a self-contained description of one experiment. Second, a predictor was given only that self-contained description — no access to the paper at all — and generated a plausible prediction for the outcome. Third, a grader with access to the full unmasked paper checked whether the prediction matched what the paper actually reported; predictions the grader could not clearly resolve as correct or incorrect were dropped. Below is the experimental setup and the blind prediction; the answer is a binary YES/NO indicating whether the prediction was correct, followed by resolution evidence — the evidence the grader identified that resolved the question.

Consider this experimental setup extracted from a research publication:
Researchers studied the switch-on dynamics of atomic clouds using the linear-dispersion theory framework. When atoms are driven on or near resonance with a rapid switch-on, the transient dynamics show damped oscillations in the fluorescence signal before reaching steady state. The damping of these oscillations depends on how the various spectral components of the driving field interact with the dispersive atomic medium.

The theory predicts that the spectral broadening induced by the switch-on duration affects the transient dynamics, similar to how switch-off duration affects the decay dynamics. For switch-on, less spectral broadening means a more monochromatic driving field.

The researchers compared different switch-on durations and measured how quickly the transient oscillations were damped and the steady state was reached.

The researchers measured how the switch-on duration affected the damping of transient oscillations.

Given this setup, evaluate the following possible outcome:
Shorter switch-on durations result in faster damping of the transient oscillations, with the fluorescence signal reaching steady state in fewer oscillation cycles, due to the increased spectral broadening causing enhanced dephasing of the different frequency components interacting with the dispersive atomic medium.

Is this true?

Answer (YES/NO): NO